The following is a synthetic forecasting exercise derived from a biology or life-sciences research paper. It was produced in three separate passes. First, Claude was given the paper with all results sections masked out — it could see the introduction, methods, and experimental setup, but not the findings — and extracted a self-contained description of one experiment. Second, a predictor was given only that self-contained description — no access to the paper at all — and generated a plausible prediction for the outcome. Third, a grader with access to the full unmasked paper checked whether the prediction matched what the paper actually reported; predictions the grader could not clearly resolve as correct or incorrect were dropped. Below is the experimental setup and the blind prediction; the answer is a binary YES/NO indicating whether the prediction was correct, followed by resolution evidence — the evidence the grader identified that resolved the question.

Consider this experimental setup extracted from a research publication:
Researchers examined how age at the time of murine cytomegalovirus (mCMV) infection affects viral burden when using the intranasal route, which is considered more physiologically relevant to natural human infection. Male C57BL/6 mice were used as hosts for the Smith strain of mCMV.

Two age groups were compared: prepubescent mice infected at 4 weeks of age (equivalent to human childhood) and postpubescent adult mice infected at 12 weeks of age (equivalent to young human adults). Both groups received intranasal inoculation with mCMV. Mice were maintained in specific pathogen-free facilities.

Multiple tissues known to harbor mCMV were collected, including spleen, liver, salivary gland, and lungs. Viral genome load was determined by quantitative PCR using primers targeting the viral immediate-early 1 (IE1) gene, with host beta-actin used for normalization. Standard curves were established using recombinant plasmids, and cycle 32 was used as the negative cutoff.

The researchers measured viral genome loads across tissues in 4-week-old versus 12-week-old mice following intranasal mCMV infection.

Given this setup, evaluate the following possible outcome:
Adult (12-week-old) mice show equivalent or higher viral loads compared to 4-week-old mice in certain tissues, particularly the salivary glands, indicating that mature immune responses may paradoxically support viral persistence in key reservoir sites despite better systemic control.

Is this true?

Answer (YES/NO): NO